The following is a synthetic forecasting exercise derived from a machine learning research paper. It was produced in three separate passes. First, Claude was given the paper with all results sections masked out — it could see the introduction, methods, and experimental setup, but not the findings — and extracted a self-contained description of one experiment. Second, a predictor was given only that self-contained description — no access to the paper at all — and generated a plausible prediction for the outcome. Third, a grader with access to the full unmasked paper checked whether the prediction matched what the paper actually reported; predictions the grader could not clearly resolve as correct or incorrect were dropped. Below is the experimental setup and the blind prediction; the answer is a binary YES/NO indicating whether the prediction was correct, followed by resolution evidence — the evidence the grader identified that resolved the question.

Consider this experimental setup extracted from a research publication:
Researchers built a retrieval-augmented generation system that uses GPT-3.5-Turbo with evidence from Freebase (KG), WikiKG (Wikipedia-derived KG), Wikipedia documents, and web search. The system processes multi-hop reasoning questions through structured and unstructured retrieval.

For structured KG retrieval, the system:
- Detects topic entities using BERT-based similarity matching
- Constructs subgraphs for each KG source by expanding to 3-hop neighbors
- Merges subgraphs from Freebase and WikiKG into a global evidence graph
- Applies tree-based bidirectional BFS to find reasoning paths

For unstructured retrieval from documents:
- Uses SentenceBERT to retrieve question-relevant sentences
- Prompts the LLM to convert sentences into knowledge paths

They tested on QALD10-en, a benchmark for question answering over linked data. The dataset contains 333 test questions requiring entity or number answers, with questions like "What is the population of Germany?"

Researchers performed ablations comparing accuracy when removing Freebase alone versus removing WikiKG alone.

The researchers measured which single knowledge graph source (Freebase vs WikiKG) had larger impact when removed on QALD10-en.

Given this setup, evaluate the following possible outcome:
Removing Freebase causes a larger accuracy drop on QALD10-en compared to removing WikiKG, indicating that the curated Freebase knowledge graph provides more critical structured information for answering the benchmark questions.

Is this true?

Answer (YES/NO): NO